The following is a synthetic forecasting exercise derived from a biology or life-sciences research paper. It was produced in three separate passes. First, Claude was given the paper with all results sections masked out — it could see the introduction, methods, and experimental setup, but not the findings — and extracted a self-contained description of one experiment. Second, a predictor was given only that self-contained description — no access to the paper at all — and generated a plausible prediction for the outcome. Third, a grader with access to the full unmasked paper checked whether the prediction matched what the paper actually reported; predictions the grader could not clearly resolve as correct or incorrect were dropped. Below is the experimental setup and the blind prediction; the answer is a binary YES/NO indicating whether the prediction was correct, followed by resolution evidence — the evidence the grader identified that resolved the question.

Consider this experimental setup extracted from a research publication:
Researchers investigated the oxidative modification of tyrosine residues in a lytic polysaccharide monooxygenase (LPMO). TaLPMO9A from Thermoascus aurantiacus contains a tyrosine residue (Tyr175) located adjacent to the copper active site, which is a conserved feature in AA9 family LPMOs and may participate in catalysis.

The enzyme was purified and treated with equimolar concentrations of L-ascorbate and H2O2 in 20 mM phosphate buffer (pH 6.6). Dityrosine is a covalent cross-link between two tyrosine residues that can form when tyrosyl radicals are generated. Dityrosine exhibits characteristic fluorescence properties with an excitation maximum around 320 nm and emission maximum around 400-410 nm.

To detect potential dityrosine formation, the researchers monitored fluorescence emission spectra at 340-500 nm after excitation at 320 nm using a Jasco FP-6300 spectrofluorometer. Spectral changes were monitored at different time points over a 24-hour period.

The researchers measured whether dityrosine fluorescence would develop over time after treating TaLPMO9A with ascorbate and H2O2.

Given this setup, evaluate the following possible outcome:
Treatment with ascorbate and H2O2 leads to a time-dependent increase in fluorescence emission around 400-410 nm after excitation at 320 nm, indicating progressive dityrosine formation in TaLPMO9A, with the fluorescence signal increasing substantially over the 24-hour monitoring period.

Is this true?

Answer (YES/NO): YES